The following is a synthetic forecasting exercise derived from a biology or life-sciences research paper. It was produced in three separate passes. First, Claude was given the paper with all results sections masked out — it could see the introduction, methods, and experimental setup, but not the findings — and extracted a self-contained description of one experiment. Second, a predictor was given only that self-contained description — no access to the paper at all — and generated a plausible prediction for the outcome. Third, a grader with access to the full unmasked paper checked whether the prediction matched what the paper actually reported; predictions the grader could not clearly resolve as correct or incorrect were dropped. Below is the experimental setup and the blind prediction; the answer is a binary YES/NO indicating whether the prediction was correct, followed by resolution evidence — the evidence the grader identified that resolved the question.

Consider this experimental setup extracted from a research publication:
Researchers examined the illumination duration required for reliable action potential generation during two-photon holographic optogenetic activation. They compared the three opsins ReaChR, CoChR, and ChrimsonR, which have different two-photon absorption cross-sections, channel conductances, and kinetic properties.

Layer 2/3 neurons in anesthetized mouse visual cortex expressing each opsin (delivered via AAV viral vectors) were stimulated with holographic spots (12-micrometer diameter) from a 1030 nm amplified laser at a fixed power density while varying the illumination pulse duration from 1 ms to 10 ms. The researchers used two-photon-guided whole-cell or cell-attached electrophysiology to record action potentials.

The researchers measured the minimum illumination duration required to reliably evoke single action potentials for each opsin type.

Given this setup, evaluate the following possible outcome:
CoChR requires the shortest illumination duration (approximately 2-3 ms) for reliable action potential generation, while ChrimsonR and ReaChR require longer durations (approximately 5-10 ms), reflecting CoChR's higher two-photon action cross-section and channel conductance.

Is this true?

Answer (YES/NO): NO